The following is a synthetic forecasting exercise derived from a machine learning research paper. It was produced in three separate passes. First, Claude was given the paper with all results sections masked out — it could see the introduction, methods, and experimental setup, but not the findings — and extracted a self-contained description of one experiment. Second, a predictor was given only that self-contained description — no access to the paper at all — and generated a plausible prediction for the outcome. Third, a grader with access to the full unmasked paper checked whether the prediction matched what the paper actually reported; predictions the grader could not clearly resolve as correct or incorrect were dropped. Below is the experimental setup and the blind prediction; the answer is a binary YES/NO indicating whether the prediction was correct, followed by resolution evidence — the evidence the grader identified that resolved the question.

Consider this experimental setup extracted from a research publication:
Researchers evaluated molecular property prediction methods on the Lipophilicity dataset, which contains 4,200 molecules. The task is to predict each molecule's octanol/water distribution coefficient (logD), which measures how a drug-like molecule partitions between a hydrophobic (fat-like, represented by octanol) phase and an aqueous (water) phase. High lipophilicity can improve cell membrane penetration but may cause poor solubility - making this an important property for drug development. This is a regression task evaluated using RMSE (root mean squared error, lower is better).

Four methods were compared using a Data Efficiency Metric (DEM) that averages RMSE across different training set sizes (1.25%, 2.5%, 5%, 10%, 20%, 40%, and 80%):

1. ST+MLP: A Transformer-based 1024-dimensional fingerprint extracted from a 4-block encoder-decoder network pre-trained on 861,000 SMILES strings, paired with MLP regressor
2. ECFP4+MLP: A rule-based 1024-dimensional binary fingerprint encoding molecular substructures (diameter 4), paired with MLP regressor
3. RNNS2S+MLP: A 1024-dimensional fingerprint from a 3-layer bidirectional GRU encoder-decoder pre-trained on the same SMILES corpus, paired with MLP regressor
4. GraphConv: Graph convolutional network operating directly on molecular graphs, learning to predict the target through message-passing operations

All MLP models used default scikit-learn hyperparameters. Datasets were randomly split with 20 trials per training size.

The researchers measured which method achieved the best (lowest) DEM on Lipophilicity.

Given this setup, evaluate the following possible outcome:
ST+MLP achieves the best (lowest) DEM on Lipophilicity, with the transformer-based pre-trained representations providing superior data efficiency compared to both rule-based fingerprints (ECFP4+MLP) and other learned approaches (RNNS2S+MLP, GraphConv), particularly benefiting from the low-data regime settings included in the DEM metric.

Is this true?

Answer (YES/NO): NO